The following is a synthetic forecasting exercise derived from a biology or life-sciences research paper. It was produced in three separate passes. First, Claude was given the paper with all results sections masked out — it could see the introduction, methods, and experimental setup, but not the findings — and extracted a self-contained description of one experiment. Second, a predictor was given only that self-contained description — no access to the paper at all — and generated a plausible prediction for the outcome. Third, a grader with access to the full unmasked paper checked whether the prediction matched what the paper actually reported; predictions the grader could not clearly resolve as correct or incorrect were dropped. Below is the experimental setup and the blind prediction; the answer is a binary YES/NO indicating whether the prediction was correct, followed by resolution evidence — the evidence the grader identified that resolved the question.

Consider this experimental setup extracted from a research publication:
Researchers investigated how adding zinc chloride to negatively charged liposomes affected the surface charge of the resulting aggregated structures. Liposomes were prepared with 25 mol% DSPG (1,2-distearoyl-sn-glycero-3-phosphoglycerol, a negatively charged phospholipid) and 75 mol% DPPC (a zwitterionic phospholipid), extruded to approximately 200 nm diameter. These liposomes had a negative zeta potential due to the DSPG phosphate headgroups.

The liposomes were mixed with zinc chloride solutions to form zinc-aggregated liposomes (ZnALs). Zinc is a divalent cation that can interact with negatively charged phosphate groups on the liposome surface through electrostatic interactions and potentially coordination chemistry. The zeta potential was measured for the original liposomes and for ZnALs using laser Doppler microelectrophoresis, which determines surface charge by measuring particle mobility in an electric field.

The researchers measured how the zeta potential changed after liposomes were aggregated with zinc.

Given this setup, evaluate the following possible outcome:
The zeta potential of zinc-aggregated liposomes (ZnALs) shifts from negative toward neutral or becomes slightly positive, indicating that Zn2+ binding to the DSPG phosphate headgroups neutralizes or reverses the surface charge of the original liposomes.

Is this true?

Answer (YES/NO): YES